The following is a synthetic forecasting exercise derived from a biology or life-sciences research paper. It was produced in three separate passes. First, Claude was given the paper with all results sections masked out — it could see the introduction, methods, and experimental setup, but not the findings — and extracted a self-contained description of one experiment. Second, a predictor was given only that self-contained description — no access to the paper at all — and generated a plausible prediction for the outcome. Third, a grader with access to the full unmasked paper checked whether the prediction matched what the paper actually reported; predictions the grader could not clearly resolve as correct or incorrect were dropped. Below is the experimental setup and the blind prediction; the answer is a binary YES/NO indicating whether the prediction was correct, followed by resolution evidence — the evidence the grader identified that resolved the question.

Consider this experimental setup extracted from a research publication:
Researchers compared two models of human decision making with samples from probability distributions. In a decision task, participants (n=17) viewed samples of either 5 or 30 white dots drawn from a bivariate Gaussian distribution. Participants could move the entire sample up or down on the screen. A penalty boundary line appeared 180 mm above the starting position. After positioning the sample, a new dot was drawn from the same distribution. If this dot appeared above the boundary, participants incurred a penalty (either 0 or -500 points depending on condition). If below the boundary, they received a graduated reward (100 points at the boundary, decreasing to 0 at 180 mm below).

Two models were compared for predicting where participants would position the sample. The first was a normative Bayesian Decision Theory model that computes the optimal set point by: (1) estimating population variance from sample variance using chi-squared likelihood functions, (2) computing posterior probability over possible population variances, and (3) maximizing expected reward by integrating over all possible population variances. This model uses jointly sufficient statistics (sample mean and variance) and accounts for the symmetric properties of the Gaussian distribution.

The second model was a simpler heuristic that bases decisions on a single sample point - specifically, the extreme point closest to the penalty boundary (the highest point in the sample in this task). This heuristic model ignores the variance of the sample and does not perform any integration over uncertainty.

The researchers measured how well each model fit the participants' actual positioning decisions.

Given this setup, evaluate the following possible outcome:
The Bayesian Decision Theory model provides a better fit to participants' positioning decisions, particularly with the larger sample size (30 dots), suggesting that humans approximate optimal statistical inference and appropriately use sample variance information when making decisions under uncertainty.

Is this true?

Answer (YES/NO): NO